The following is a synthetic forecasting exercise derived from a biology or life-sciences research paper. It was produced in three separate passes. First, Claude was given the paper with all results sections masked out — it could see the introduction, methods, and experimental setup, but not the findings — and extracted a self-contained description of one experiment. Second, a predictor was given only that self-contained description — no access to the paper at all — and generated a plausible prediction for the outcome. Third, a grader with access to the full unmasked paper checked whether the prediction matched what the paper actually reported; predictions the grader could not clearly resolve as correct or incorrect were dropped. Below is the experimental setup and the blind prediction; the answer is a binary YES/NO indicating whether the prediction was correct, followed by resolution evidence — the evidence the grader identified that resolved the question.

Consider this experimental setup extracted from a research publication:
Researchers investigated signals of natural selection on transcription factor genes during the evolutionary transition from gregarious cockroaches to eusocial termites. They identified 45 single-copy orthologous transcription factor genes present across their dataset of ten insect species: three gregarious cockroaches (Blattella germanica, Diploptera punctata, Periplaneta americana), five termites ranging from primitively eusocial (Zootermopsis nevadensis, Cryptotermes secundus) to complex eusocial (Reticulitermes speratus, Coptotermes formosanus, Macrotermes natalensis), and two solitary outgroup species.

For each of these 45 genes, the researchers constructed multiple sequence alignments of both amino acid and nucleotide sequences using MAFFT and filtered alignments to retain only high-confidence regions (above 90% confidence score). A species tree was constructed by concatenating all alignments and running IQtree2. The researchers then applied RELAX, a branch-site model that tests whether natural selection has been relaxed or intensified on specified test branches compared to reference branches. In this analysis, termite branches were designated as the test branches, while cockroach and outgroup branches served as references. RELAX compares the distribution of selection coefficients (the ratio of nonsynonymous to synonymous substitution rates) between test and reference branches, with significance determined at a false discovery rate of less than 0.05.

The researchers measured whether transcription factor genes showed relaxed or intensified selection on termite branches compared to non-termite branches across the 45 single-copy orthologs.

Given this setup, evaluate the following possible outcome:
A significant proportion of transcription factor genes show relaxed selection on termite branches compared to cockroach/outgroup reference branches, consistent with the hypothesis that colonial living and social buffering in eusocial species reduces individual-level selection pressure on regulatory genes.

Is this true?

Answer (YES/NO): YES